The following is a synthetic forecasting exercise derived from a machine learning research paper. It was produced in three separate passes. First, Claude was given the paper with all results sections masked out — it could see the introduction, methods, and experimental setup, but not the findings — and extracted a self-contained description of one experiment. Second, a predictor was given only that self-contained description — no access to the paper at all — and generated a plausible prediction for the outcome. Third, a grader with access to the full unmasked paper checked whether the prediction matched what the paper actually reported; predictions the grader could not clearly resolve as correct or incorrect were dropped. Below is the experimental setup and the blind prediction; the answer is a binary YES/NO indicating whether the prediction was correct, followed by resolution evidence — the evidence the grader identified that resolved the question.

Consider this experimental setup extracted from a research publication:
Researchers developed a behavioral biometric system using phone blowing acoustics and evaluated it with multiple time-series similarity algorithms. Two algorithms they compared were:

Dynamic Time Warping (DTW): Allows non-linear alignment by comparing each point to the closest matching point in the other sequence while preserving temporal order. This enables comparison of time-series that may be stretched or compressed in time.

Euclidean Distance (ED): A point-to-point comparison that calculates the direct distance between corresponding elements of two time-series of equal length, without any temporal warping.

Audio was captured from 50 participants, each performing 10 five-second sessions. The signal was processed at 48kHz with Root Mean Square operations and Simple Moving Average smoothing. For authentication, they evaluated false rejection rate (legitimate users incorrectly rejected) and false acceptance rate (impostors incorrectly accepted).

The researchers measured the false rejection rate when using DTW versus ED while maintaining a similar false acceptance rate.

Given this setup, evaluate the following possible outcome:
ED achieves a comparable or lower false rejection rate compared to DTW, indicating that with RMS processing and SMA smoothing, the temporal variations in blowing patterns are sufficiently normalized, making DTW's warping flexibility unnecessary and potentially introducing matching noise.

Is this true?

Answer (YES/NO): NO